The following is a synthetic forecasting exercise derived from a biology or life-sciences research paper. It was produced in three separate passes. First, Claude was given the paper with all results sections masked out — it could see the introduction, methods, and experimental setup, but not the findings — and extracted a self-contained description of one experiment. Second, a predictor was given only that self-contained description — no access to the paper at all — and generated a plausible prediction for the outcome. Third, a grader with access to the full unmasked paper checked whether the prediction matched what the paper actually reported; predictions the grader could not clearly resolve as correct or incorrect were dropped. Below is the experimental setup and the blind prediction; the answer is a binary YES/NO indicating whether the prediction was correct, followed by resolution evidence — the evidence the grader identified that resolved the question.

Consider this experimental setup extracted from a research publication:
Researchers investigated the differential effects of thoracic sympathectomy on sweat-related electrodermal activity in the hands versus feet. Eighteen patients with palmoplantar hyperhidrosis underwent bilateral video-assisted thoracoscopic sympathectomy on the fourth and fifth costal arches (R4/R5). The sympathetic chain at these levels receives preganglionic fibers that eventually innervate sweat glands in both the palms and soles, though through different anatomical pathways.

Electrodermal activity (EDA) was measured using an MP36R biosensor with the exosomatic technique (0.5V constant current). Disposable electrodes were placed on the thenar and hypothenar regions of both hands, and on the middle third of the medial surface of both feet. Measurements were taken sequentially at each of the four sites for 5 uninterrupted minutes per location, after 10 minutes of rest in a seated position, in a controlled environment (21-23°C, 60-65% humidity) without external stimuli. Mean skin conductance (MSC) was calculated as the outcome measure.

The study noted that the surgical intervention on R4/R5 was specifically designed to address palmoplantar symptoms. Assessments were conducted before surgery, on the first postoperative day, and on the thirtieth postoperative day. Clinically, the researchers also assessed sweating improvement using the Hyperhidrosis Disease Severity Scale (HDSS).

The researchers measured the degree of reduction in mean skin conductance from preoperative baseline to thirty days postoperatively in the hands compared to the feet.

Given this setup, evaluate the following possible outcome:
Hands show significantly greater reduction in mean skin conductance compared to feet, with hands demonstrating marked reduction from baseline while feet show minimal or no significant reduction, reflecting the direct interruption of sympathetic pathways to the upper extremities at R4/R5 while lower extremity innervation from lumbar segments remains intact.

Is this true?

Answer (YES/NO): NO